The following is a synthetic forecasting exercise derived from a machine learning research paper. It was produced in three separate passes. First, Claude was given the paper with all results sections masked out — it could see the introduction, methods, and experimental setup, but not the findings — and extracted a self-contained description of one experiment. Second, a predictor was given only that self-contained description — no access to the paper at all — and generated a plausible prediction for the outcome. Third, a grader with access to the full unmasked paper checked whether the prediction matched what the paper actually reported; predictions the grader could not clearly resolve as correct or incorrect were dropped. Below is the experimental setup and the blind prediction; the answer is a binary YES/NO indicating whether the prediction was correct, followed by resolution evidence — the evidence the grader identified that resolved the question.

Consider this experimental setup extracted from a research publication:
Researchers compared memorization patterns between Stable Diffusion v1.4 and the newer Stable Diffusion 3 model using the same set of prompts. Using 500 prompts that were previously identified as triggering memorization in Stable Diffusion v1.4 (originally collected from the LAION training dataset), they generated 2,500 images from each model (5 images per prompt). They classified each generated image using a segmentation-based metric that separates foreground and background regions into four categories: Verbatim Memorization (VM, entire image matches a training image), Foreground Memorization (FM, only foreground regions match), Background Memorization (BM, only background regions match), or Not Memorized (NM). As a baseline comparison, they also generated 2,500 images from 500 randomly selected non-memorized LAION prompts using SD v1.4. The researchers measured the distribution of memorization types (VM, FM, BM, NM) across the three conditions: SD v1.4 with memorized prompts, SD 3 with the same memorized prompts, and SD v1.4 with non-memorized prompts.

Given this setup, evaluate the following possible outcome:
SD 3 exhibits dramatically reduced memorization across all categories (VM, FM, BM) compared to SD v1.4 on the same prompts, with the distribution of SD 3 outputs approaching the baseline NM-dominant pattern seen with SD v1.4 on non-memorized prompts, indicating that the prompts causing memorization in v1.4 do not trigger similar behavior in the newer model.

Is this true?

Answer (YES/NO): YES